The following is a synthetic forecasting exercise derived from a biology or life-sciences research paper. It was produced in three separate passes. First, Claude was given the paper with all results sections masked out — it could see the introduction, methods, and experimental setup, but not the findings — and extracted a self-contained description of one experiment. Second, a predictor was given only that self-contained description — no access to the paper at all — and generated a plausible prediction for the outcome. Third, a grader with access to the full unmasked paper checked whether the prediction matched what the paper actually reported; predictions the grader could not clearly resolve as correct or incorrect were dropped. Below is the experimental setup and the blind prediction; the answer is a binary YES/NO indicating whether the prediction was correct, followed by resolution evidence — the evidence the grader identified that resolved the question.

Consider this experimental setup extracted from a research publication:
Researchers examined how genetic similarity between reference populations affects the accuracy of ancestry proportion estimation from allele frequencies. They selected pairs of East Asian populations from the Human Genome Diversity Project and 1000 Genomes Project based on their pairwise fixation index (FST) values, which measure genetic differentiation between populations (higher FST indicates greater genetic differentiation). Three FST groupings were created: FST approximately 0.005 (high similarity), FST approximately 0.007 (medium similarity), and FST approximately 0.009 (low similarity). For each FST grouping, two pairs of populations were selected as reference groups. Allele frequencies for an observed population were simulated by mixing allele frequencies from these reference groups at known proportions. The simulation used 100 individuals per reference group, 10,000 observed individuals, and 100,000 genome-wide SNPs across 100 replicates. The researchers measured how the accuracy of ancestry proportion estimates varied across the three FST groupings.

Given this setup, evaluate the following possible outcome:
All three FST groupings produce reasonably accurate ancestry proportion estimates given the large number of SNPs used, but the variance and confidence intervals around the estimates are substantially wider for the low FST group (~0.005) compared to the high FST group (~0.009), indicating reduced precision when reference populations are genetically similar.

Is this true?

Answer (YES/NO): NO